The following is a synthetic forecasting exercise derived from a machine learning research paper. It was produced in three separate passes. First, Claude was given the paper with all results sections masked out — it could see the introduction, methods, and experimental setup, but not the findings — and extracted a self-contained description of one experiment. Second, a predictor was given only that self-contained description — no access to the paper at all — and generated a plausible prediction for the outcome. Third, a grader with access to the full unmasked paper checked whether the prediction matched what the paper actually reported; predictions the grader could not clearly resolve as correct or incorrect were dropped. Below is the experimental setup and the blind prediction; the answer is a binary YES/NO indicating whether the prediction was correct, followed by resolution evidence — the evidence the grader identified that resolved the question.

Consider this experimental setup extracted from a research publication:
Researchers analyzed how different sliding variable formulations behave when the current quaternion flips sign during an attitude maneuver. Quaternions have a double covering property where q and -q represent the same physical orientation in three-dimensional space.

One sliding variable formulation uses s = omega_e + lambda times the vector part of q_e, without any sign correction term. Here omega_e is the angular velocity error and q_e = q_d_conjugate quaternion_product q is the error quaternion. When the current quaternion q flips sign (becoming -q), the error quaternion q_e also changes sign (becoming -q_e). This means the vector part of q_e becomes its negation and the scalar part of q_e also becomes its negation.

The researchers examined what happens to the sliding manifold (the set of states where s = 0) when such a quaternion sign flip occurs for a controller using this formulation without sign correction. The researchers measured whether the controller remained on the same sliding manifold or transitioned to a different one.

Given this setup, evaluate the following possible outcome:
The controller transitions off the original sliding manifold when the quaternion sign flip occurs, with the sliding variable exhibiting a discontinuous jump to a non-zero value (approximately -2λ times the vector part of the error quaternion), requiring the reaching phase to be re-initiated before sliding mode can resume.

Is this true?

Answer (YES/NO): NO